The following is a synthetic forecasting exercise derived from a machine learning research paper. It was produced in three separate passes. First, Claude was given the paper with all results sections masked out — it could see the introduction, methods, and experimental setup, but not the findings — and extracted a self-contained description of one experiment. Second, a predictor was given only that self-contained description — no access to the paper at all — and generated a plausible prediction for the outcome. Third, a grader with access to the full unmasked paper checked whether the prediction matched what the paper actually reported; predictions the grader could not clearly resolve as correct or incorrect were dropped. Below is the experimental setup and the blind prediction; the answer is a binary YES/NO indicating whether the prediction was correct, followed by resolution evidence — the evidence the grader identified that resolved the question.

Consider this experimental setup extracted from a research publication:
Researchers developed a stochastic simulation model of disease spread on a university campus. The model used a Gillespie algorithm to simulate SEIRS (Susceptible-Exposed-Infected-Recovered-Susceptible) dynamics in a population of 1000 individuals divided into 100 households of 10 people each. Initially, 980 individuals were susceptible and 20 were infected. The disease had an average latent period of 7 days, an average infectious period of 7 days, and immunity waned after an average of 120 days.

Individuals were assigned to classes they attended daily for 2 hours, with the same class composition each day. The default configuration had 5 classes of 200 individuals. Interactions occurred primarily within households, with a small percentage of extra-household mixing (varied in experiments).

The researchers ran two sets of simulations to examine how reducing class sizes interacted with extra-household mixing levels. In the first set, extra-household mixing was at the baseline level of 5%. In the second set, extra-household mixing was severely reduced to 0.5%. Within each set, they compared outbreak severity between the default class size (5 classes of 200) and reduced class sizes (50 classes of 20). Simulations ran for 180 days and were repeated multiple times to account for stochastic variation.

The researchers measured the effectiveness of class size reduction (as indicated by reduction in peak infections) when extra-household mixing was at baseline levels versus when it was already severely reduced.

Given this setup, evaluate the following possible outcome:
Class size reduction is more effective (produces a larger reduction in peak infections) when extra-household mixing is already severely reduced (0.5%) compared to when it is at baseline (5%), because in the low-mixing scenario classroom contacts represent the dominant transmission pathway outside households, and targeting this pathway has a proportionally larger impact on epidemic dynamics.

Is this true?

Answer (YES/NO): YES